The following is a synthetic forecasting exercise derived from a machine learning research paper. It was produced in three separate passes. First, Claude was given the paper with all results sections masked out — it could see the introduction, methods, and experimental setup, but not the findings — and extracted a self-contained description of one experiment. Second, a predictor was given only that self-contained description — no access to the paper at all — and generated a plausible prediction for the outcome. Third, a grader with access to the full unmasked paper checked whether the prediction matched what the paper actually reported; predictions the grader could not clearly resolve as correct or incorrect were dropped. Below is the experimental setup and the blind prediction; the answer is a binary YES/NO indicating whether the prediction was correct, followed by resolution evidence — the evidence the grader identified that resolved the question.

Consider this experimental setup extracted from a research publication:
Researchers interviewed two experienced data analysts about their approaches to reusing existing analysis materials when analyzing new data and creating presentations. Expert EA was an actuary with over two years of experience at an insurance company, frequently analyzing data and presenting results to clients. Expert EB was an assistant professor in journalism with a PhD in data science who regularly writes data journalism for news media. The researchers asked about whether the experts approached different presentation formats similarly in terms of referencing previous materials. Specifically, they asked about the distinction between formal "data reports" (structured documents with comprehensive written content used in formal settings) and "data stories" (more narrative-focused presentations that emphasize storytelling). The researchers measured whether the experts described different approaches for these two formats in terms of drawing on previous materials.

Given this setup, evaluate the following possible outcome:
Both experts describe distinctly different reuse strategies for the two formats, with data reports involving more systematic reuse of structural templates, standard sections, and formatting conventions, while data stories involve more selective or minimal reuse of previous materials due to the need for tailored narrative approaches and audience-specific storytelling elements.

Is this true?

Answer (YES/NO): NO